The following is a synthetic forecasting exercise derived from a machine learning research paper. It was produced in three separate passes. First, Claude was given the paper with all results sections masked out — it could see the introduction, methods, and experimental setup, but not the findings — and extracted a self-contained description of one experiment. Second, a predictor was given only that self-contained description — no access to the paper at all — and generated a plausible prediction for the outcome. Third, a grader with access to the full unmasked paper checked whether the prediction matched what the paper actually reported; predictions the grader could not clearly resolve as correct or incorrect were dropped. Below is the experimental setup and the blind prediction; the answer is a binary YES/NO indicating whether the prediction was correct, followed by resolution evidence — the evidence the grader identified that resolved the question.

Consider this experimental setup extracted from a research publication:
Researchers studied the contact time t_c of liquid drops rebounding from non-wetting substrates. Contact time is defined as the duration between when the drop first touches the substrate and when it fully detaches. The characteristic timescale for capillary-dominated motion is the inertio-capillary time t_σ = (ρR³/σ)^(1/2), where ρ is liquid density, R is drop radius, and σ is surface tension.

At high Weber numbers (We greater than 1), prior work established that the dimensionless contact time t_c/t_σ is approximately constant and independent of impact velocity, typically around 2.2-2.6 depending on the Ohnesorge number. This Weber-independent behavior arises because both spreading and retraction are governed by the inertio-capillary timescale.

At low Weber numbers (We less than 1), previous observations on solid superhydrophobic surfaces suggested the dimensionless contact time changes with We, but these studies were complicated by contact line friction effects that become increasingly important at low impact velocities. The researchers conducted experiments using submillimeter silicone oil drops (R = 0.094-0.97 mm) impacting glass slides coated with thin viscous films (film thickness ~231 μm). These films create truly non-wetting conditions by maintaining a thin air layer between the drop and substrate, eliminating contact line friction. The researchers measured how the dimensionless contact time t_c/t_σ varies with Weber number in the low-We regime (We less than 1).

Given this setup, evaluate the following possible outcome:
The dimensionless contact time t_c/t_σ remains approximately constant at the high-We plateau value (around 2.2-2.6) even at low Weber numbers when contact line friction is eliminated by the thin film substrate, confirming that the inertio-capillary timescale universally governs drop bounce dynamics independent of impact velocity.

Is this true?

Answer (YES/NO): NO